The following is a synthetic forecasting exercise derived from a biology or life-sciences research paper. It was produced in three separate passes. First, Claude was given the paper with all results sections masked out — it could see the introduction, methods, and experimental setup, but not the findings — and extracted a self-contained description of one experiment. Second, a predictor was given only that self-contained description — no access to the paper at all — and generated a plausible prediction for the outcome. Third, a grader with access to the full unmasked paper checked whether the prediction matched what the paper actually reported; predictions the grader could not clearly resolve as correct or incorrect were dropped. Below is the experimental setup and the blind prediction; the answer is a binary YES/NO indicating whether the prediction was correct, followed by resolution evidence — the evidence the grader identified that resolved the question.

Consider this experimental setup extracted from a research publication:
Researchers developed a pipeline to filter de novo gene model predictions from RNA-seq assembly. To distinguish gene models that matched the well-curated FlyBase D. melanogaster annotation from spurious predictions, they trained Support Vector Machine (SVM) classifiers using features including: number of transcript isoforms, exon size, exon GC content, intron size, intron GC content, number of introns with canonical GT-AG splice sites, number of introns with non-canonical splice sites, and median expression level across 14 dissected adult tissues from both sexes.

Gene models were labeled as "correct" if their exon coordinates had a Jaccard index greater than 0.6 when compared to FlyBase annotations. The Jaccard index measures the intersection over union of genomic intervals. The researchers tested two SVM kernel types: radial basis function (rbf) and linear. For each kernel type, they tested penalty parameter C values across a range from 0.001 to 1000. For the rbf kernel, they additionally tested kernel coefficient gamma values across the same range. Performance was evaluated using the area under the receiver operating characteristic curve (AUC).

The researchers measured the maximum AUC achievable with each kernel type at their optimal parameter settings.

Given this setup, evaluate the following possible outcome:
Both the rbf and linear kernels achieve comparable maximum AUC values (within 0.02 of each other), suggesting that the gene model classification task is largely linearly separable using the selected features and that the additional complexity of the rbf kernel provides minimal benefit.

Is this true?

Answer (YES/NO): YES